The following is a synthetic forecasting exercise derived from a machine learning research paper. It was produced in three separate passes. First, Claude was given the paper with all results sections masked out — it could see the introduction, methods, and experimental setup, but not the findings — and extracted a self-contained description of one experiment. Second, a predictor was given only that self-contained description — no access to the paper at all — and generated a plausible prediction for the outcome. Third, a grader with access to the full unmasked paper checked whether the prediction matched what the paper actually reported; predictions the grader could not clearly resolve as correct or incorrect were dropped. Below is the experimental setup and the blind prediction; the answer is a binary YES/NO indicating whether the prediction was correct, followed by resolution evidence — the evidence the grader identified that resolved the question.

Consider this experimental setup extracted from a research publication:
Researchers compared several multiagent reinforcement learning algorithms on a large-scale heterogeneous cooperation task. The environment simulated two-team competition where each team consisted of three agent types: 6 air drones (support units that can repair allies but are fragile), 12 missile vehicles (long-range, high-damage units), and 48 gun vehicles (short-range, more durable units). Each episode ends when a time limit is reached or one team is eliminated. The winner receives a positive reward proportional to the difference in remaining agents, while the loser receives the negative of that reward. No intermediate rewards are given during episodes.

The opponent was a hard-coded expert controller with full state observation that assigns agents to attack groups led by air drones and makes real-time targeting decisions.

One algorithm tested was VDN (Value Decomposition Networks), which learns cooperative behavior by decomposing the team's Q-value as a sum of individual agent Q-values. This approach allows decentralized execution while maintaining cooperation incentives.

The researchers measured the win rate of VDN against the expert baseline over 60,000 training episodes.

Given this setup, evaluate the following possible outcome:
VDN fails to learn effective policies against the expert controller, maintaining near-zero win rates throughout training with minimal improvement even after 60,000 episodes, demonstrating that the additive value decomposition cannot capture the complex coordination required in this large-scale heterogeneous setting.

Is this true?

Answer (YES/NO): YES